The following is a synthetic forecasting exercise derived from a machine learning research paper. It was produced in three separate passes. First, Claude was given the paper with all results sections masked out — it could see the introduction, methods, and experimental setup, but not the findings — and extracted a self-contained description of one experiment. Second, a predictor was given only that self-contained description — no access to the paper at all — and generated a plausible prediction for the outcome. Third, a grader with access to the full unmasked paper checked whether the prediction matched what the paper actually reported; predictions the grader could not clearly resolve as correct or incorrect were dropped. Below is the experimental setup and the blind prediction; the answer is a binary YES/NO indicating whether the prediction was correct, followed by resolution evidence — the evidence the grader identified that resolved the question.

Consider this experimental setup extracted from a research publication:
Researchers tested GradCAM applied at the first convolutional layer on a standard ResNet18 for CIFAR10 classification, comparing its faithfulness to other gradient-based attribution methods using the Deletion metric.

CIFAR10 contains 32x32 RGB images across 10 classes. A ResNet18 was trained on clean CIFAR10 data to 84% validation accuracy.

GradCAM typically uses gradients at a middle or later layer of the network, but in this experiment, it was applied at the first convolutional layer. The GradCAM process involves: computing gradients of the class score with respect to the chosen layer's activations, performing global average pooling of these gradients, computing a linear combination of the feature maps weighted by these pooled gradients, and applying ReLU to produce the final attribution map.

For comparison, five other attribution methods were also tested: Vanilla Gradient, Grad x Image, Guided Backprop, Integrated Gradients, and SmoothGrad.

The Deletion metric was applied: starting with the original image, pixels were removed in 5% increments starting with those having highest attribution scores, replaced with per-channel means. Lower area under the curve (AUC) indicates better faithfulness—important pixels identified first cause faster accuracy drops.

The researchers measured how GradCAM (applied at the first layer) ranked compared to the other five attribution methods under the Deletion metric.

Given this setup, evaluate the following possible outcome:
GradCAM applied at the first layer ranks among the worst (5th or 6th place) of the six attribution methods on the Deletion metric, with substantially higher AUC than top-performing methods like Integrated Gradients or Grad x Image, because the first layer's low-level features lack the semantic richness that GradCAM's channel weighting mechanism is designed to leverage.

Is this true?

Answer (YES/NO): YES